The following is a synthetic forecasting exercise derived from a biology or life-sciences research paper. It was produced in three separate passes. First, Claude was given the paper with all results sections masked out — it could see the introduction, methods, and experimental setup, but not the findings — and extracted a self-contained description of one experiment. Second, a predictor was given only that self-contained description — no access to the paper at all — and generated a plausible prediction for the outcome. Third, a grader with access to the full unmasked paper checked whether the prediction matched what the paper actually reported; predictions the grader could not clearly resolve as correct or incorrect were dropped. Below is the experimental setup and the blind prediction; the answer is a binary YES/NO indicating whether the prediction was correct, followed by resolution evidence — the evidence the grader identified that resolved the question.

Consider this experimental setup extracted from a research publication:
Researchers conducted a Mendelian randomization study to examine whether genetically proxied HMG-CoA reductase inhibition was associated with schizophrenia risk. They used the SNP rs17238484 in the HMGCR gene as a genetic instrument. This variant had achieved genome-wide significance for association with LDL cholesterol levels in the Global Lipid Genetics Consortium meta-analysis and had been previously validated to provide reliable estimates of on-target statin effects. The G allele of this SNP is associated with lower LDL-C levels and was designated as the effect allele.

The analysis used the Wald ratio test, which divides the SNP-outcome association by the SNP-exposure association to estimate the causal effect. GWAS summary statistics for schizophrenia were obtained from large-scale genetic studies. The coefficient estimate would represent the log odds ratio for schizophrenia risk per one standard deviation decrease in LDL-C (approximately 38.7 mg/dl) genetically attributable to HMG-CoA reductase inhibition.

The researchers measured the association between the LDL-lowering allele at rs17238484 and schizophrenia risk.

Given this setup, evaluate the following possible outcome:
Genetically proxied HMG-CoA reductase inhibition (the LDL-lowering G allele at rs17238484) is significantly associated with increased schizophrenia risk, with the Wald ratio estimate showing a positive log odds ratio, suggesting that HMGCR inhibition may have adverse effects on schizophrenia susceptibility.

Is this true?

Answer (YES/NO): NO